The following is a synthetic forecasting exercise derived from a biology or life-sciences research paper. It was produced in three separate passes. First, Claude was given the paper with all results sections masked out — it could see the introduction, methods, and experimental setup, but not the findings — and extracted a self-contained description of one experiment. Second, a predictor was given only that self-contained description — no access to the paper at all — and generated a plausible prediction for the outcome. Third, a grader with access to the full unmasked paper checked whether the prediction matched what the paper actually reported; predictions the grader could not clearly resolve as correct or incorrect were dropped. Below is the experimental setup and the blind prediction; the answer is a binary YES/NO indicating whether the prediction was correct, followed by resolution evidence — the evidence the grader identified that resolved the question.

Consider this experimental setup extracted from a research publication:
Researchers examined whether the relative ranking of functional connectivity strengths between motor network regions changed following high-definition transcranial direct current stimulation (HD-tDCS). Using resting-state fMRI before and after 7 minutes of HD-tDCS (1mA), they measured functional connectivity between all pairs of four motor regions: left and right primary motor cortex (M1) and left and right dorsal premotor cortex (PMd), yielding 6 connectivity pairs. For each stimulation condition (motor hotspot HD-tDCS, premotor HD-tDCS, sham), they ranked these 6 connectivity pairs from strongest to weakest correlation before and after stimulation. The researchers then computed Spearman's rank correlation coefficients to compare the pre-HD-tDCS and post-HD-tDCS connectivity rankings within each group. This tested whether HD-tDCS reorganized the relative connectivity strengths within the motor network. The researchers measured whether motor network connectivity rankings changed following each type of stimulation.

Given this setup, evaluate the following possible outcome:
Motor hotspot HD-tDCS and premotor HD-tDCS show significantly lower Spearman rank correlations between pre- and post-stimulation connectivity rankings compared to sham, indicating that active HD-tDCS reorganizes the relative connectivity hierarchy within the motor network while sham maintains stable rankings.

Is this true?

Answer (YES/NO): NO